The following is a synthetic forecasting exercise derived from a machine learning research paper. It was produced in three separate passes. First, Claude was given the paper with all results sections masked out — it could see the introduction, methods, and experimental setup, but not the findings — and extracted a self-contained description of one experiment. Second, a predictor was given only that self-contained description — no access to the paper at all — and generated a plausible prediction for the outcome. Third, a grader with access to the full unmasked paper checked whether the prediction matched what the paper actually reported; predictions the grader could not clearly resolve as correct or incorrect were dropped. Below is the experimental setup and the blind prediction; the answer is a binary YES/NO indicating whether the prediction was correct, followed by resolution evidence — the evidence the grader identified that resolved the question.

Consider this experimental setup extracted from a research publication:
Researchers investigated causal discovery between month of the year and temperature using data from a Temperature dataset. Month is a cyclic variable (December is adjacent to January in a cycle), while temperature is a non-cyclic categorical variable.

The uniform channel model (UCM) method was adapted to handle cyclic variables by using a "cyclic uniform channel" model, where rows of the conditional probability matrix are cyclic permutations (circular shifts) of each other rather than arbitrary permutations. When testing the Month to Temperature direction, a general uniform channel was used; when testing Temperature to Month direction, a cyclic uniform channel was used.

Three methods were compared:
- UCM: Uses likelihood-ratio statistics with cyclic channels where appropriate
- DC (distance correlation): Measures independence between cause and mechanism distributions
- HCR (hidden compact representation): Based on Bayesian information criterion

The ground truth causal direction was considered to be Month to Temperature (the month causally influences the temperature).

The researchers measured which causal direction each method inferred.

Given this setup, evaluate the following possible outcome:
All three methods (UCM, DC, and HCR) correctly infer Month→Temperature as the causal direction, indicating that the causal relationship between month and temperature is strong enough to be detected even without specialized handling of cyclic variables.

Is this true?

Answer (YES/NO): NO